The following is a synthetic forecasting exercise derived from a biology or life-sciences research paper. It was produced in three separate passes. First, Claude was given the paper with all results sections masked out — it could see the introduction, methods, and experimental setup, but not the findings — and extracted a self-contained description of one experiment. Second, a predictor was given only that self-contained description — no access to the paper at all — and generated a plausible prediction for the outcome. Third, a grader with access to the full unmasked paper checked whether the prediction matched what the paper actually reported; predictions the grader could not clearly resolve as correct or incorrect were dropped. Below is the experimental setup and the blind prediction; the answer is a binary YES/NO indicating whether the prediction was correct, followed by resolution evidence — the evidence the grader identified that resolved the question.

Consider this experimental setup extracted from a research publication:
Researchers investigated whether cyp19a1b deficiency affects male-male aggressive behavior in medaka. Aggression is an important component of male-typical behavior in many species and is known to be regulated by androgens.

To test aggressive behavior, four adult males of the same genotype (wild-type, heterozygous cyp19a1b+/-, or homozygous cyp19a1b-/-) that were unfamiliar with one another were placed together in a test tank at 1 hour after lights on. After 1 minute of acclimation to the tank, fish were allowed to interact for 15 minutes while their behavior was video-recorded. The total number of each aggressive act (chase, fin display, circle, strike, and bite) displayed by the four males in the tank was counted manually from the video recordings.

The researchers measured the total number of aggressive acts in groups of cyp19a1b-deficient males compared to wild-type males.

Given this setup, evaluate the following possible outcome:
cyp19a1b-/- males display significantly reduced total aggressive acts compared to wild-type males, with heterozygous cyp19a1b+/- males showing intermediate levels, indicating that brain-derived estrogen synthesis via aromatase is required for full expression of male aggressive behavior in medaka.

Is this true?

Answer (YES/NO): NO